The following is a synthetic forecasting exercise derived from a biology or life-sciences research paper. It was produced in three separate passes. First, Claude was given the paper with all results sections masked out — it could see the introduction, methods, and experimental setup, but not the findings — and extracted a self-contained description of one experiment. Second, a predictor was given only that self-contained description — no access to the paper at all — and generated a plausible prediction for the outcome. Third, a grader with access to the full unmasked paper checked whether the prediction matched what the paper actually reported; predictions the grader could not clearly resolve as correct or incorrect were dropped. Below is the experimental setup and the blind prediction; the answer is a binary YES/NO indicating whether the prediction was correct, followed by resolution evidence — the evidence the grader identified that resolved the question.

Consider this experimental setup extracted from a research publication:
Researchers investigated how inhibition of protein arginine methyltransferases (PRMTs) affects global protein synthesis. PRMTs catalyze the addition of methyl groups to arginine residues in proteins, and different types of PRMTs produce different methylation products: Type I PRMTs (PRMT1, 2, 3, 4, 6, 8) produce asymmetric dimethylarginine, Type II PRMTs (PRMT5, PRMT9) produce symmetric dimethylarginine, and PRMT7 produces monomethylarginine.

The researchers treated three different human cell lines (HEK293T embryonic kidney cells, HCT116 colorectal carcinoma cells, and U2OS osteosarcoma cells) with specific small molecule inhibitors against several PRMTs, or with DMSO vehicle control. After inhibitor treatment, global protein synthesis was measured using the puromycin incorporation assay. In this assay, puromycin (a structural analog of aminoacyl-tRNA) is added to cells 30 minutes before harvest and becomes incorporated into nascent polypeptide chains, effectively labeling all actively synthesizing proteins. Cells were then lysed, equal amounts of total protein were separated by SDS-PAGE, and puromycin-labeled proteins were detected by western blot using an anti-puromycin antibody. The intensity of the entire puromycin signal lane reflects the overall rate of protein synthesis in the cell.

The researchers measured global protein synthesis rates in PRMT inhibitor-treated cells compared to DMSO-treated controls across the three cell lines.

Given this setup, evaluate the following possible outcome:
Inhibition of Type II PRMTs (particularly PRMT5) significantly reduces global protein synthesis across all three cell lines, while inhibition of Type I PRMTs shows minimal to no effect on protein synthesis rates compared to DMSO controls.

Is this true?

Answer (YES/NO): NO